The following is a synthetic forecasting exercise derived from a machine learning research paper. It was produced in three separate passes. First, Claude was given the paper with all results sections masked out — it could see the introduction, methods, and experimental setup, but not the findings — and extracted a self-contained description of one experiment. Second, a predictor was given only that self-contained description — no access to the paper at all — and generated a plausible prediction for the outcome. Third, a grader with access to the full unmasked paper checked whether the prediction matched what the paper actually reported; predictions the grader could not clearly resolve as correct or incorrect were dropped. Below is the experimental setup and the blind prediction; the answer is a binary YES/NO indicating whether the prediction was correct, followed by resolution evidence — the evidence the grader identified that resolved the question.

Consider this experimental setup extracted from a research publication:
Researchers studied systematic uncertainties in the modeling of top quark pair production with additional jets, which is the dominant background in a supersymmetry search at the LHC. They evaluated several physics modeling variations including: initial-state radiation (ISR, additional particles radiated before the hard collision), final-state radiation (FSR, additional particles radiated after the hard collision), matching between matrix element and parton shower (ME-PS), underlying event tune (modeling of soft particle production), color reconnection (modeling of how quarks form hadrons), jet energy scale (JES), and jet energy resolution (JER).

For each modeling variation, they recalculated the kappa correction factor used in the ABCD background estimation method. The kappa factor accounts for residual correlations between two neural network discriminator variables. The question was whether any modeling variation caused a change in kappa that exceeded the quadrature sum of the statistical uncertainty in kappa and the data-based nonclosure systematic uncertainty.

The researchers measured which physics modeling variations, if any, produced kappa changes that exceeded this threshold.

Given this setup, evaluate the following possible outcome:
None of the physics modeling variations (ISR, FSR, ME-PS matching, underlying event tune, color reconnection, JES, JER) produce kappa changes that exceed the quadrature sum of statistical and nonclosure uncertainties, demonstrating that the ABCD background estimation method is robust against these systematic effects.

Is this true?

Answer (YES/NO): NO